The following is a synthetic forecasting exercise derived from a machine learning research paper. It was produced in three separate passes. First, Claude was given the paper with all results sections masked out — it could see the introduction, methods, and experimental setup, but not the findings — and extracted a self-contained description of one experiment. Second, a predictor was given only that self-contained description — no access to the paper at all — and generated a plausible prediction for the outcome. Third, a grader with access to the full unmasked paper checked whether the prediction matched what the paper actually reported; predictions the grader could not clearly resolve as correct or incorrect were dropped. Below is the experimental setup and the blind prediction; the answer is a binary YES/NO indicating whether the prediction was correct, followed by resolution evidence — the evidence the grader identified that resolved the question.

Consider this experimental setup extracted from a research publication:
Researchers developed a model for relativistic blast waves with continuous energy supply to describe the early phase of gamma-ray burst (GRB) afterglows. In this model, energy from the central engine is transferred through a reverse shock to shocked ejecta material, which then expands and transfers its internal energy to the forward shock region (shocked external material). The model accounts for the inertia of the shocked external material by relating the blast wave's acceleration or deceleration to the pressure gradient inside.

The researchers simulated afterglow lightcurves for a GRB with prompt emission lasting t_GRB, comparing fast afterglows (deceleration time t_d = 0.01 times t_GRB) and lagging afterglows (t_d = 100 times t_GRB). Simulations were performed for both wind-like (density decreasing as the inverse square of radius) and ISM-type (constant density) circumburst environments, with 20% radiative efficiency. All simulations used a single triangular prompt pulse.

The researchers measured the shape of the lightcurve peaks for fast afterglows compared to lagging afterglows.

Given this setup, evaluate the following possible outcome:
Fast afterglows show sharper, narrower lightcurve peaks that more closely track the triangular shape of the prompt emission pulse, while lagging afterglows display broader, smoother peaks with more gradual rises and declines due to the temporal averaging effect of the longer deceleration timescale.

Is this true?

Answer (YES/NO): NO